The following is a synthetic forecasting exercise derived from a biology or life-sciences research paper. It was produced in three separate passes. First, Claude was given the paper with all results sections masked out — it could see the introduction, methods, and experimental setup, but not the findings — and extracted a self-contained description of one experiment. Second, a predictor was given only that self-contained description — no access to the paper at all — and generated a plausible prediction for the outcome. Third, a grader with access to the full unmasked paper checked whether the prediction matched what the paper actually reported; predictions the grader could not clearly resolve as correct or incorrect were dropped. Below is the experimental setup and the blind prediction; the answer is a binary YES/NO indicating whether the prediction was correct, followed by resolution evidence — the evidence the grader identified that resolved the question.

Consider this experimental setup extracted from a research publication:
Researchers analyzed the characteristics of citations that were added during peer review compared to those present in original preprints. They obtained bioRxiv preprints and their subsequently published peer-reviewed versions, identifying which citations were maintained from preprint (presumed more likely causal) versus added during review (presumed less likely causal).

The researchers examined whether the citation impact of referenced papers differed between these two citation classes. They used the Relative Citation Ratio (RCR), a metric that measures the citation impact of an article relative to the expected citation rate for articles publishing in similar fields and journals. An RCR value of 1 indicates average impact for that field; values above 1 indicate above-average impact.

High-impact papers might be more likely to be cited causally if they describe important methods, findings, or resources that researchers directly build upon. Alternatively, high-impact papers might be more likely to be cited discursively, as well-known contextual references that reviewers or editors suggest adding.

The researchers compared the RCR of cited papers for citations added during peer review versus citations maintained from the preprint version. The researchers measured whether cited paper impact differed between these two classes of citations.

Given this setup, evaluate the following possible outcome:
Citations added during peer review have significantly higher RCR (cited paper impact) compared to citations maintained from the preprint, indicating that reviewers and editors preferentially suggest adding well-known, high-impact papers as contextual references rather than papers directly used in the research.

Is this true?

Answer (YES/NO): NO